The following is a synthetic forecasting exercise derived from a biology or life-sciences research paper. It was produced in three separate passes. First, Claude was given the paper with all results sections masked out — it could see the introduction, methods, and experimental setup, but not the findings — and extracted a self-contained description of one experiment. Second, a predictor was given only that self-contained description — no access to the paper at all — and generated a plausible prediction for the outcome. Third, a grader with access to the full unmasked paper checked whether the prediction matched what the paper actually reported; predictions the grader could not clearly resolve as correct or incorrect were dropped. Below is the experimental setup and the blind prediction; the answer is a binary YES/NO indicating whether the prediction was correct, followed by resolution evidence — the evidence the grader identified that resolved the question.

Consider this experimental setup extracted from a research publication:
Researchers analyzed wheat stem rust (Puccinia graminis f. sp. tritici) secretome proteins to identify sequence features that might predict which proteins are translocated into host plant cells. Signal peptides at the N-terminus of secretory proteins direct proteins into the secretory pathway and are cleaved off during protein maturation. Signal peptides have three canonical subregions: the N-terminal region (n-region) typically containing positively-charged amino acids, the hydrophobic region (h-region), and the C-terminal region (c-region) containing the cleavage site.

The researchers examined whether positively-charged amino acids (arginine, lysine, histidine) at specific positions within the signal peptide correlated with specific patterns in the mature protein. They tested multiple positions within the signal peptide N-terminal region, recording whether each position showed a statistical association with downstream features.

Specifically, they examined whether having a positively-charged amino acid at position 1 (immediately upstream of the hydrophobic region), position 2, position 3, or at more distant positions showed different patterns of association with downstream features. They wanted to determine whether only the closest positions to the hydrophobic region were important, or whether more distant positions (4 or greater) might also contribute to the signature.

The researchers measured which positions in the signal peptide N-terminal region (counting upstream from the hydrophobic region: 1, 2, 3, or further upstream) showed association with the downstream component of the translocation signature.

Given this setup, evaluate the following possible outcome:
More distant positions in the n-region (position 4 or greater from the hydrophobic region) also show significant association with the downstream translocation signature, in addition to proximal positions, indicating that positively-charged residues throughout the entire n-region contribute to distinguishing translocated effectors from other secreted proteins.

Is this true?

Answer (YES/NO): NO